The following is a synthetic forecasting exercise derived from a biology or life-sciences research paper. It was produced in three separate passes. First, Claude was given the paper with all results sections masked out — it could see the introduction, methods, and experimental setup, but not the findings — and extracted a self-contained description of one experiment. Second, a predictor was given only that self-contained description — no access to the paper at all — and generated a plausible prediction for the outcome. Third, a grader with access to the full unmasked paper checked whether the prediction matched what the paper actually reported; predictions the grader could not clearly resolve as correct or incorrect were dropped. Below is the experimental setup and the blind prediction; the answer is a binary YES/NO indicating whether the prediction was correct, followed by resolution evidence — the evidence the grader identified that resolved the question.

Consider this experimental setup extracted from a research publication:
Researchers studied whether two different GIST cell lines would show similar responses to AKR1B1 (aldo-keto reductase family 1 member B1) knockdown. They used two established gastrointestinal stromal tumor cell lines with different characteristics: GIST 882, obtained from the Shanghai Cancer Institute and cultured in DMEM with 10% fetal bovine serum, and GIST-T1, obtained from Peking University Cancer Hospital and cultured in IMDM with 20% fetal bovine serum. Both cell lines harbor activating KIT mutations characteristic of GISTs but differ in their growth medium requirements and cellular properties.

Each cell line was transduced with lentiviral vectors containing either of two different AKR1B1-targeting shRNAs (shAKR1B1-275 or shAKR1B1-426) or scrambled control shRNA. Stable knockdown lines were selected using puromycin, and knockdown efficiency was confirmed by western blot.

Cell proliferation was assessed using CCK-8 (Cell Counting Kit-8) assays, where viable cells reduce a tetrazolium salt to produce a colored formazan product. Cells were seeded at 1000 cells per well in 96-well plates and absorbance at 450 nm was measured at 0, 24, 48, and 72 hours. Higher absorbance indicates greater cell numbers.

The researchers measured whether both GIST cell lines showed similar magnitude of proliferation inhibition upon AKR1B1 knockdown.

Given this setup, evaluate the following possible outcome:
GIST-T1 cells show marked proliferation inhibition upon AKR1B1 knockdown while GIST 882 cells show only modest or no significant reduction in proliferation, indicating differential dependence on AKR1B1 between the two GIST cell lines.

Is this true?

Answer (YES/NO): NO